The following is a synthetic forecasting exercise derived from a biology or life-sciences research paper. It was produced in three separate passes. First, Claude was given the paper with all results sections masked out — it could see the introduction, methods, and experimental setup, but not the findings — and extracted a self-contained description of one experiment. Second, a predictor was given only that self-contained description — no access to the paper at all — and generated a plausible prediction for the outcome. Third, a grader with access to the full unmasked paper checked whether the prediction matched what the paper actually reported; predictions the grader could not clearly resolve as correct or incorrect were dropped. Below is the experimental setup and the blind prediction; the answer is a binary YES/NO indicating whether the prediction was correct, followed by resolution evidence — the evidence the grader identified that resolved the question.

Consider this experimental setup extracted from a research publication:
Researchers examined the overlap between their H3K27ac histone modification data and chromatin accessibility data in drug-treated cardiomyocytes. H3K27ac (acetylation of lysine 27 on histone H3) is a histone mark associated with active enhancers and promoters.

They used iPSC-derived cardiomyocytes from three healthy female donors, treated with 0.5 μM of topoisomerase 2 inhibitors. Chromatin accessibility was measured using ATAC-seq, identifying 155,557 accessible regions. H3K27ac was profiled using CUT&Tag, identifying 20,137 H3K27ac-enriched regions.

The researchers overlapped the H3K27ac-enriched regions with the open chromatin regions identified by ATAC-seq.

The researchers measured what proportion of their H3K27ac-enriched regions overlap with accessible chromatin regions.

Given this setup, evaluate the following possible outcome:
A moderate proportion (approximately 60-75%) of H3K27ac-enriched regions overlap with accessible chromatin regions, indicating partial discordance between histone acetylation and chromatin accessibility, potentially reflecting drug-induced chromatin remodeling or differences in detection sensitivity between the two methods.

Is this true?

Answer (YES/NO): NO